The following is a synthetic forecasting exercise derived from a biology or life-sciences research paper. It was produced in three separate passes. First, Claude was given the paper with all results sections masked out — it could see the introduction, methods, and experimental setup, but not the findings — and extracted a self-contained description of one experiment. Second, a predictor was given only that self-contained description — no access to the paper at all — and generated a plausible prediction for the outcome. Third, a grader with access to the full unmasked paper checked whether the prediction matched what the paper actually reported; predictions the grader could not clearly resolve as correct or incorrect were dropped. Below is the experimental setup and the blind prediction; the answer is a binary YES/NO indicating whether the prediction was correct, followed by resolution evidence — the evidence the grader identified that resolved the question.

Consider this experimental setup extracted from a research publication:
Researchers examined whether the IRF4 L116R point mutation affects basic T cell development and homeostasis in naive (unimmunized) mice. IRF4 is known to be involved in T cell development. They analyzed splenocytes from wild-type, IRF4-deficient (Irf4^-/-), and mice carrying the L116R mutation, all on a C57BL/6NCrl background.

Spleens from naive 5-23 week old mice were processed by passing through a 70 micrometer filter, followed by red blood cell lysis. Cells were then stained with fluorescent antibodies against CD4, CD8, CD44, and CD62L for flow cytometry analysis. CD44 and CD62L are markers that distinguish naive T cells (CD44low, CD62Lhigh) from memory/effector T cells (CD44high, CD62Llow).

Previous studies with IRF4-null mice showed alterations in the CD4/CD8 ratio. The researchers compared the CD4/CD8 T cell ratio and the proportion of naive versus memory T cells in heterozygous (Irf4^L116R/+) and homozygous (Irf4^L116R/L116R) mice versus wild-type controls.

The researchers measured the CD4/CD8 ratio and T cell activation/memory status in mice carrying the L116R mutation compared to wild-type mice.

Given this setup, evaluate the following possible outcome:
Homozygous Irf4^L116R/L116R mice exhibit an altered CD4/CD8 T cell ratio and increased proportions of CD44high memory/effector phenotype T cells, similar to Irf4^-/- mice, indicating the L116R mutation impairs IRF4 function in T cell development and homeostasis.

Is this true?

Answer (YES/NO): NO